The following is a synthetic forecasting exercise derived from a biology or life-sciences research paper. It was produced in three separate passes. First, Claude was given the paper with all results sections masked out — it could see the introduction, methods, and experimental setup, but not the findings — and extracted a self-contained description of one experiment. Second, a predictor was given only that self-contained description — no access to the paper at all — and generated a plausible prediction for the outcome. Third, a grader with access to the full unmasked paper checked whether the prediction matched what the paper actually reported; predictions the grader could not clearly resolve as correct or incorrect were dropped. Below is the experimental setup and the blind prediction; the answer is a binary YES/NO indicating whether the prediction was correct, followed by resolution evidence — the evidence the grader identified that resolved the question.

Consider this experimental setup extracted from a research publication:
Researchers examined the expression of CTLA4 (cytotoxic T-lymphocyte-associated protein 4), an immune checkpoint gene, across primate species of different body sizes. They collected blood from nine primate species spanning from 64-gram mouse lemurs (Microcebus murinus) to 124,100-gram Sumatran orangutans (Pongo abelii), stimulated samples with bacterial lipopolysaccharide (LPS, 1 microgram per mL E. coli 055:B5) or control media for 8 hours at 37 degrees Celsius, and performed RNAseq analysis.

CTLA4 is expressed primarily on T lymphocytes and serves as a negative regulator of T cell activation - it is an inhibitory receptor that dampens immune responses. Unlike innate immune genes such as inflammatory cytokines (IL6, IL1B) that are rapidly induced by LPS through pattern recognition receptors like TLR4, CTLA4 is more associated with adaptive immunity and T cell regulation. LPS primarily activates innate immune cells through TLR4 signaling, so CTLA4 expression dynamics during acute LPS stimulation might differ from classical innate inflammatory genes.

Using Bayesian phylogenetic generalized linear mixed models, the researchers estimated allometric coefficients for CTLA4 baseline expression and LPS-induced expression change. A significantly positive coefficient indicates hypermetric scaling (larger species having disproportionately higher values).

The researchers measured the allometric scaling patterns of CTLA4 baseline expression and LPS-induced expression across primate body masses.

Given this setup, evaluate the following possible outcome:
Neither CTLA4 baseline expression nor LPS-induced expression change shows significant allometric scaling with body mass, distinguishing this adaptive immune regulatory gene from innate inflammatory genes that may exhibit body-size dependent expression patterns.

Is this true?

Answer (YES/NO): NO